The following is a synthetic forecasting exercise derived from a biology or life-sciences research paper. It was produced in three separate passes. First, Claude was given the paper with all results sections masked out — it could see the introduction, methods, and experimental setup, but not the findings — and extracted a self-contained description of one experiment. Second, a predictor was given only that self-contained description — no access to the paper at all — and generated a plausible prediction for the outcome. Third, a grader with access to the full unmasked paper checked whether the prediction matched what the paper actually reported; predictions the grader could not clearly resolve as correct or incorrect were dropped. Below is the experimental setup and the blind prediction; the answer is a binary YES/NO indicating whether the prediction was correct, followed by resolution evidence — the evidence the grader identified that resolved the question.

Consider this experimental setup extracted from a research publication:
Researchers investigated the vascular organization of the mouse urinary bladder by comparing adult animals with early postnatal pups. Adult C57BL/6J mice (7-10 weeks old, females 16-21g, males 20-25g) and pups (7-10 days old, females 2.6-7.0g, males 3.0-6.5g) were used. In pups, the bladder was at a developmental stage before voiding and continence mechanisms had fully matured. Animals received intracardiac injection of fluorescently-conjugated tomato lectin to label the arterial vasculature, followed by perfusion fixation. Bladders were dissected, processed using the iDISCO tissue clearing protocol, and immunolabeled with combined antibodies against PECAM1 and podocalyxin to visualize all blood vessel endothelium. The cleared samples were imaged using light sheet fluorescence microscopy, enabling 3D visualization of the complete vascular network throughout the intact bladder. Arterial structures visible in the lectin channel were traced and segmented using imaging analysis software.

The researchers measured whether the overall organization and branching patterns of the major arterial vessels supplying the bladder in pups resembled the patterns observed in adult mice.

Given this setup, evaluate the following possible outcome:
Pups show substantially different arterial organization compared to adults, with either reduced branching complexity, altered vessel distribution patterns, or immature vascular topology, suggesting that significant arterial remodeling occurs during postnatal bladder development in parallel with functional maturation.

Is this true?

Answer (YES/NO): NO